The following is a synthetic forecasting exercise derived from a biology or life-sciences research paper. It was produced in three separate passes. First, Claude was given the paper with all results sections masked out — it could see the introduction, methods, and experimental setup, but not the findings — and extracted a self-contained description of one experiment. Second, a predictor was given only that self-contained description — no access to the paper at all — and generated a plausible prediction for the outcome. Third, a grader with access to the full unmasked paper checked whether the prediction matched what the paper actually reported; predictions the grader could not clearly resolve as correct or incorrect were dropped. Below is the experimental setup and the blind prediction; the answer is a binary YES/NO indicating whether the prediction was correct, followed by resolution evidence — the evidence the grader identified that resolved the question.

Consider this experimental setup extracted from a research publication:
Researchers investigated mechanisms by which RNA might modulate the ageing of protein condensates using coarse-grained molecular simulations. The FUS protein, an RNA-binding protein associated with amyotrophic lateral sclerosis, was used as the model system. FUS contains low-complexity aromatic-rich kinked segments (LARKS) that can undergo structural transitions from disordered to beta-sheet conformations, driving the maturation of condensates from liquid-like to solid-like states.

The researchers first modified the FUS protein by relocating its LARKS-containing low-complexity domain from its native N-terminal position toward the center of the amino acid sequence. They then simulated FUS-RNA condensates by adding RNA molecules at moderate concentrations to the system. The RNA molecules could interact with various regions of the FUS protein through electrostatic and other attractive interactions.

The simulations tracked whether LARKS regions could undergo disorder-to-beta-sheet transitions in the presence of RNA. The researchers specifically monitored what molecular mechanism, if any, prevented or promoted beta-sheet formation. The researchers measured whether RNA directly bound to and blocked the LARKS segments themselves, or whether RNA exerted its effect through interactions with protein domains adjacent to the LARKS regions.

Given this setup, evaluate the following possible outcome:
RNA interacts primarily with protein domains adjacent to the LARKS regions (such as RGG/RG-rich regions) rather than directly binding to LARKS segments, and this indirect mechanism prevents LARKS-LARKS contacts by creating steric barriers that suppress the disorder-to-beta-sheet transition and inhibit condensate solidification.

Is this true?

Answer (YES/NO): YES